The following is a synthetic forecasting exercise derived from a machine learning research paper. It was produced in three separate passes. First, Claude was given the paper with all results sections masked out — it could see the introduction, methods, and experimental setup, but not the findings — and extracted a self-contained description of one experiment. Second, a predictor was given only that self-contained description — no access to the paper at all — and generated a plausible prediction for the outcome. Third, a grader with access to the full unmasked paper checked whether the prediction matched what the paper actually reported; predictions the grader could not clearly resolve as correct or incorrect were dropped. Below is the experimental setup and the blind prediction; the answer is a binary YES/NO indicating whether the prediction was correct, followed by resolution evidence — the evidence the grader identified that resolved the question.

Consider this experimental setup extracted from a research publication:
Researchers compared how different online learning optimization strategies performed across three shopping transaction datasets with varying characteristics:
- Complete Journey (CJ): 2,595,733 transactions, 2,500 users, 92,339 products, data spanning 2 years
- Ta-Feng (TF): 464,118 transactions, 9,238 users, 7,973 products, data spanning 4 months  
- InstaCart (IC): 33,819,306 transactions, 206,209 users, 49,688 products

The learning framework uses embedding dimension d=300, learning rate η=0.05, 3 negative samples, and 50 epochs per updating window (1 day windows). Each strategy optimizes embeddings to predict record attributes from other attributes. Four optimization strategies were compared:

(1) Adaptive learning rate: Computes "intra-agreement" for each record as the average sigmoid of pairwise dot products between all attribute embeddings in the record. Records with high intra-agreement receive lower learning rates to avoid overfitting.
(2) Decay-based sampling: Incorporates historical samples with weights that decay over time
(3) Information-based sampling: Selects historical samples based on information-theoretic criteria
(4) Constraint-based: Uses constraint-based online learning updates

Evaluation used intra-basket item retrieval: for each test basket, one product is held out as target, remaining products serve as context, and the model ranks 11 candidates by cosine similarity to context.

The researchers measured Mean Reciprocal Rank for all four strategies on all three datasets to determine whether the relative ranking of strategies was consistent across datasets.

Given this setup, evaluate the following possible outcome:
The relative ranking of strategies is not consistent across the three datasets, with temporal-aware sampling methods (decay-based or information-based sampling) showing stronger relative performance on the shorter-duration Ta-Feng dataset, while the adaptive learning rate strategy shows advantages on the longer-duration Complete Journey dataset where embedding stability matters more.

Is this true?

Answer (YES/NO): NO